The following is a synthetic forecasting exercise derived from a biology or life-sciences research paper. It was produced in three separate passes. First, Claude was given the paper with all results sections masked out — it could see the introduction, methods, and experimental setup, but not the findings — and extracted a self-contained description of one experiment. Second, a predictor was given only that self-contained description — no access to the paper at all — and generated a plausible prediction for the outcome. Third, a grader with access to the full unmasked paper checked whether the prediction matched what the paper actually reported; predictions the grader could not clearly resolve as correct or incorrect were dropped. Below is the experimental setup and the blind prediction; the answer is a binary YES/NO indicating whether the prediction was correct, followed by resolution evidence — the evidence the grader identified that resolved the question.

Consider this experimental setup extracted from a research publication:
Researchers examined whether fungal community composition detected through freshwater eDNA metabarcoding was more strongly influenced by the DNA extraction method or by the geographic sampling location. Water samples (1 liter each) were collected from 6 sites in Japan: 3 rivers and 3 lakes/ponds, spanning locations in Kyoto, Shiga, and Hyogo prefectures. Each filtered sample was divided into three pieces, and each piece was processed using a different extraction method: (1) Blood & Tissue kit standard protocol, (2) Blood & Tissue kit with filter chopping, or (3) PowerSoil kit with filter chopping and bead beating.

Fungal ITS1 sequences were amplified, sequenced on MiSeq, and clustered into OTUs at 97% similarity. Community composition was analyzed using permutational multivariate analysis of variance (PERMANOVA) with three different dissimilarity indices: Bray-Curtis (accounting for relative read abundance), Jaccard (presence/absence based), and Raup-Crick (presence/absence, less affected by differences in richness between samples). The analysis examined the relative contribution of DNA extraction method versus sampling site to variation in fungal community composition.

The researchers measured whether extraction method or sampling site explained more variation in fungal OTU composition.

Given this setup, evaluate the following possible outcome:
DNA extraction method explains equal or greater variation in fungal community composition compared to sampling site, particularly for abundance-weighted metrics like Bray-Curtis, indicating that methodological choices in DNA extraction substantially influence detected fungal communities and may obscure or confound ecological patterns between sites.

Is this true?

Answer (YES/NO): NO